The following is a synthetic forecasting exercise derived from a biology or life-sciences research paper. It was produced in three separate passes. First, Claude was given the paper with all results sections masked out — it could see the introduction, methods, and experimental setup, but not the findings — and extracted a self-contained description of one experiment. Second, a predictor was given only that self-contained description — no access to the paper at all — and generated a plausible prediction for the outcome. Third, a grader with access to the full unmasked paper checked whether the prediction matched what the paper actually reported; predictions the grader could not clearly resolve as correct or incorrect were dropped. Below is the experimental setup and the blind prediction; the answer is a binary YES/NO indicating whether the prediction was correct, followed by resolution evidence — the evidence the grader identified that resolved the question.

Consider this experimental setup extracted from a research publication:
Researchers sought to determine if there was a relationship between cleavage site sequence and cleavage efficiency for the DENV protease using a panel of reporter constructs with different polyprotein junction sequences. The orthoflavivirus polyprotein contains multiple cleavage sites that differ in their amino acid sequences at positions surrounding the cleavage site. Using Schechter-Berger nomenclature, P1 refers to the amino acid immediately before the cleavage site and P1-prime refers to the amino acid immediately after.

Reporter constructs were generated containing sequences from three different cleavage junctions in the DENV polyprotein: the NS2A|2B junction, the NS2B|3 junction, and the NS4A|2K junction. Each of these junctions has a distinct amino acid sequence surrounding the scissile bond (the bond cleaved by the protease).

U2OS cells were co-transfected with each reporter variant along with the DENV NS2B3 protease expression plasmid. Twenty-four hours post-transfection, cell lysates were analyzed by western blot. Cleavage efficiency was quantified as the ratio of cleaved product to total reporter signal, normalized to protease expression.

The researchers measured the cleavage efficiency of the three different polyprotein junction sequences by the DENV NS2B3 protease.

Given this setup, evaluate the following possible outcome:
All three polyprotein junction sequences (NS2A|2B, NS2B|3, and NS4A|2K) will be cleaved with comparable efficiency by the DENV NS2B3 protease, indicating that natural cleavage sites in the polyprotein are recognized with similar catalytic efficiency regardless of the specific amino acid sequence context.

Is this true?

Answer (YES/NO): NO